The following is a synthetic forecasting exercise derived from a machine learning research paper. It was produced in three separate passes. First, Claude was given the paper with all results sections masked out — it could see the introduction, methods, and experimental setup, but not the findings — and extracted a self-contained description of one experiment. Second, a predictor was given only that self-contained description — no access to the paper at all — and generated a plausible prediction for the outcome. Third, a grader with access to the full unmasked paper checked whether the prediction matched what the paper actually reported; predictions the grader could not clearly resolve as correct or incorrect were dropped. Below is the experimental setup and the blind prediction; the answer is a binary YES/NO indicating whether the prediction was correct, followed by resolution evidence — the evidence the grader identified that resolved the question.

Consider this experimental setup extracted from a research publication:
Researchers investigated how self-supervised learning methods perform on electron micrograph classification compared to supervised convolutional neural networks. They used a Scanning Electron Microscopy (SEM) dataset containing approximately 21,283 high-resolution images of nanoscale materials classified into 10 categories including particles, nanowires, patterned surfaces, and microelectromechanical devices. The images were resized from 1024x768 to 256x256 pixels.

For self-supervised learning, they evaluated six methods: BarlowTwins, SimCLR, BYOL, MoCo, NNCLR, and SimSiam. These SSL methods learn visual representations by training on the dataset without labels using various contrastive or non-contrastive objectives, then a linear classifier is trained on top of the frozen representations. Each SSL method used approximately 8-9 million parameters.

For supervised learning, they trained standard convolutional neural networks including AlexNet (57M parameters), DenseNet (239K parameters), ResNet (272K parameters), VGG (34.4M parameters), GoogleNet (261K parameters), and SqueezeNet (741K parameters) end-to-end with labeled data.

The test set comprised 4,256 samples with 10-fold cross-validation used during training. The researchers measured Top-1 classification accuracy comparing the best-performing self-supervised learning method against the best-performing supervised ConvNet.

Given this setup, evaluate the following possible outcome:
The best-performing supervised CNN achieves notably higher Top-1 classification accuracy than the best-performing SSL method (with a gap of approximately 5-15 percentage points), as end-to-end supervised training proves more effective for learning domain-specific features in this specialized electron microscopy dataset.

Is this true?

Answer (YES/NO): NO